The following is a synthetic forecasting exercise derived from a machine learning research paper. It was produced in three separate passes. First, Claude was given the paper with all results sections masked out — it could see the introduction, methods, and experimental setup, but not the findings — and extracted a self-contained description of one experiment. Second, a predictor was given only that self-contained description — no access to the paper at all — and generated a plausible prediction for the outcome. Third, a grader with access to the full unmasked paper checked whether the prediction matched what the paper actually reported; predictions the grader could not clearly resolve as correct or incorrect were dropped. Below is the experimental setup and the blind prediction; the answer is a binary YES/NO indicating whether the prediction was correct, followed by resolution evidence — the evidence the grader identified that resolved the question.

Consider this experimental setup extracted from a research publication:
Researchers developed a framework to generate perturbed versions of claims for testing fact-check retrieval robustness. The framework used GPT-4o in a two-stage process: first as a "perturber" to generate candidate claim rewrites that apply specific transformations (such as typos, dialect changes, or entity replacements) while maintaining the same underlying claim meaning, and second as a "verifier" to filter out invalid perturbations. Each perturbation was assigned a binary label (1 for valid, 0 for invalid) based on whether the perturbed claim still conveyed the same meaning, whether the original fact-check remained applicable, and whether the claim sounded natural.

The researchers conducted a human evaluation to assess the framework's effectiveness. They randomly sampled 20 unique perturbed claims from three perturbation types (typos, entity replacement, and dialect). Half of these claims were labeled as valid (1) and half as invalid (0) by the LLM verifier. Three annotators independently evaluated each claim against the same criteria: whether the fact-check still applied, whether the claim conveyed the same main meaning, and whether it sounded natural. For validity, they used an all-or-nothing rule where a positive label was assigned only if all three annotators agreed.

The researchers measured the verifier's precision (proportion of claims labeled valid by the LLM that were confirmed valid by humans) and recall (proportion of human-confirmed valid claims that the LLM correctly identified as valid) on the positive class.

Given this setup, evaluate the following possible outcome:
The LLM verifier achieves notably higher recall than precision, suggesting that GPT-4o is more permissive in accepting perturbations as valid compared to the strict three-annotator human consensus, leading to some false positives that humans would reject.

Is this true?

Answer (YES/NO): NO